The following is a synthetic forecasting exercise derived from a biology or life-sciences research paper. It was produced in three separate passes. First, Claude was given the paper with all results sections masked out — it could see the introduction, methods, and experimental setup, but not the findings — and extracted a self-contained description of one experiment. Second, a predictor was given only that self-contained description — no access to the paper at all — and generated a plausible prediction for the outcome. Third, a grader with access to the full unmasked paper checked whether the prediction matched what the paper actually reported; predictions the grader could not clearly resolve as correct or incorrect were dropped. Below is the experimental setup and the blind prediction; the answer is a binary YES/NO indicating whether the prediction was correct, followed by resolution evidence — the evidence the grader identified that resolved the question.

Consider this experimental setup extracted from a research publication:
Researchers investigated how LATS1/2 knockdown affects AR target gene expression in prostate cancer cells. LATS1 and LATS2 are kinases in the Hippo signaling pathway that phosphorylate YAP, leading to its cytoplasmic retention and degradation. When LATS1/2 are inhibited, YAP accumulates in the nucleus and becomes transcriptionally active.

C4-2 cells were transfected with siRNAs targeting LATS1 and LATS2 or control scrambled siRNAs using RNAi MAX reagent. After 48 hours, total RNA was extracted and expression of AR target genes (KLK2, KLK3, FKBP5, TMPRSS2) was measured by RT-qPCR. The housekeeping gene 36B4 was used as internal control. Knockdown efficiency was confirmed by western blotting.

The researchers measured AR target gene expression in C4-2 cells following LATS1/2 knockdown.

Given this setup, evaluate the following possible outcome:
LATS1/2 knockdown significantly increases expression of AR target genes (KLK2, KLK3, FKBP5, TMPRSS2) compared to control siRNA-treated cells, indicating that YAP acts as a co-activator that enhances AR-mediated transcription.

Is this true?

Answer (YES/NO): NO